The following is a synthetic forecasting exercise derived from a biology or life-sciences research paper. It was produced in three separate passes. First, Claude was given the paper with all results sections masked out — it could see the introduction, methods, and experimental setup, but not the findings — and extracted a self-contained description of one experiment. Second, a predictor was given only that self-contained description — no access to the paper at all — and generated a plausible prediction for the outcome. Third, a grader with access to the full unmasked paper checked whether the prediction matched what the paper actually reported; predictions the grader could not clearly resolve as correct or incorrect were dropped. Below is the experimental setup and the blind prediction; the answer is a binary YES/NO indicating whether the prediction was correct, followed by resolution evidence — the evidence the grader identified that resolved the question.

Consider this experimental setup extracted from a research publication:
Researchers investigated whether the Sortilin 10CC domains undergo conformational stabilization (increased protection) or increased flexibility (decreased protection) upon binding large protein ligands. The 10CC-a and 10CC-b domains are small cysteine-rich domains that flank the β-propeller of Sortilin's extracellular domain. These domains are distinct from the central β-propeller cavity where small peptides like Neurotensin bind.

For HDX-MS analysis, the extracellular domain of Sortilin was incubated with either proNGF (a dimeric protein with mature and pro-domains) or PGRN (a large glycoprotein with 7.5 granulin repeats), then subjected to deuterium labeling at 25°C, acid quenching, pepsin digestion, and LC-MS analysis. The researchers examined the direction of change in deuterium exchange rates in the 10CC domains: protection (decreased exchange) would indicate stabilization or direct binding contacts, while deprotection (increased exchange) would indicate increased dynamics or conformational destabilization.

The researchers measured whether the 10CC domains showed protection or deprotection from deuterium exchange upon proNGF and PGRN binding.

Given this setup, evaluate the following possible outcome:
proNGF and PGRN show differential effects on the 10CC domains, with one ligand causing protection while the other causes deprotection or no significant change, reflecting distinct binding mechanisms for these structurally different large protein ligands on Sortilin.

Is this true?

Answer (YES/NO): NO